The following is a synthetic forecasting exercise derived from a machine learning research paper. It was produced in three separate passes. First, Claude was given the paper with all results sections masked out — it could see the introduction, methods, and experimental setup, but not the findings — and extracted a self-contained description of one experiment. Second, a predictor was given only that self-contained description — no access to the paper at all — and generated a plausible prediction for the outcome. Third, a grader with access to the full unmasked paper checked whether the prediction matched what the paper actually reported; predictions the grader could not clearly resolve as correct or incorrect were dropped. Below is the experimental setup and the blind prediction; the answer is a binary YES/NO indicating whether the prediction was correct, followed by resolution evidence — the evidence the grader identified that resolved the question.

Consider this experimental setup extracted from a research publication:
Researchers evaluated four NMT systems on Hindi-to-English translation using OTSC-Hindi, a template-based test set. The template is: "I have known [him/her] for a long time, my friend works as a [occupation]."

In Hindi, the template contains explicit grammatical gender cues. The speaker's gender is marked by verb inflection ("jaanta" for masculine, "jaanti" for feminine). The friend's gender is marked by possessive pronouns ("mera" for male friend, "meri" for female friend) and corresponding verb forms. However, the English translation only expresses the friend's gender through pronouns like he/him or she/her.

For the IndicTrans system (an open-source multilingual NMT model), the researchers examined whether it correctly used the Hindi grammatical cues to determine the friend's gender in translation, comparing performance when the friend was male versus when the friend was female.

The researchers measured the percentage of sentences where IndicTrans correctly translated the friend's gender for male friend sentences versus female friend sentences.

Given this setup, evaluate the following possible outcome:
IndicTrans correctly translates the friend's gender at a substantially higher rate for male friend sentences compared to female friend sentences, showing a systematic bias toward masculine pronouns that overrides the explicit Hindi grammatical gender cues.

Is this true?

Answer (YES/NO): YES